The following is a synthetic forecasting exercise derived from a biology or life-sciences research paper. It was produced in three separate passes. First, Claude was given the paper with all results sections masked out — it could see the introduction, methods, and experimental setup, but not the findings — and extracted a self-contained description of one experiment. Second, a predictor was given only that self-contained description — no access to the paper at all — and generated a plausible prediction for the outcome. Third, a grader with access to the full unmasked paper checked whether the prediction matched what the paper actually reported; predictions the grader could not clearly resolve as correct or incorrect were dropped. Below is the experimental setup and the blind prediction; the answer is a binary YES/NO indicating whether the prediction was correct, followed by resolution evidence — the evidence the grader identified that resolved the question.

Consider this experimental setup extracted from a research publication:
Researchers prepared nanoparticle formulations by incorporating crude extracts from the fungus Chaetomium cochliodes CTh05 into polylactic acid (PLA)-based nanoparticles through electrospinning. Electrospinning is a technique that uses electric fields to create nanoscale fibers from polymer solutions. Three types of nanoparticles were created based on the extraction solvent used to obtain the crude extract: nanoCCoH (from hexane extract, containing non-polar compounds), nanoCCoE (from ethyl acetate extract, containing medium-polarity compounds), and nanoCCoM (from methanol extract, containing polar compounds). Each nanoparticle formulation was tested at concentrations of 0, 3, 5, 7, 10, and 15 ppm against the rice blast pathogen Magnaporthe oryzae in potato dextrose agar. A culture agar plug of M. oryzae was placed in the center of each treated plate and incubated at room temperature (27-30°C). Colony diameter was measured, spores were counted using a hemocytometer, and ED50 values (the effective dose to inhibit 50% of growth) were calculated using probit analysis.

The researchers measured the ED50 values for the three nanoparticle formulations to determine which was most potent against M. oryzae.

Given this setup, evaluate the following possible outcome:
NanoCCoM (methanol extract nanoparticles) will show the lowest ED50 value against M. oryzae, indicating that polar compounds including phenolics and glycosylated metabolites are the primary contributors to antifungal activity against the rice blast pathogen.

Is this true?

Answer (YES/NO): NO